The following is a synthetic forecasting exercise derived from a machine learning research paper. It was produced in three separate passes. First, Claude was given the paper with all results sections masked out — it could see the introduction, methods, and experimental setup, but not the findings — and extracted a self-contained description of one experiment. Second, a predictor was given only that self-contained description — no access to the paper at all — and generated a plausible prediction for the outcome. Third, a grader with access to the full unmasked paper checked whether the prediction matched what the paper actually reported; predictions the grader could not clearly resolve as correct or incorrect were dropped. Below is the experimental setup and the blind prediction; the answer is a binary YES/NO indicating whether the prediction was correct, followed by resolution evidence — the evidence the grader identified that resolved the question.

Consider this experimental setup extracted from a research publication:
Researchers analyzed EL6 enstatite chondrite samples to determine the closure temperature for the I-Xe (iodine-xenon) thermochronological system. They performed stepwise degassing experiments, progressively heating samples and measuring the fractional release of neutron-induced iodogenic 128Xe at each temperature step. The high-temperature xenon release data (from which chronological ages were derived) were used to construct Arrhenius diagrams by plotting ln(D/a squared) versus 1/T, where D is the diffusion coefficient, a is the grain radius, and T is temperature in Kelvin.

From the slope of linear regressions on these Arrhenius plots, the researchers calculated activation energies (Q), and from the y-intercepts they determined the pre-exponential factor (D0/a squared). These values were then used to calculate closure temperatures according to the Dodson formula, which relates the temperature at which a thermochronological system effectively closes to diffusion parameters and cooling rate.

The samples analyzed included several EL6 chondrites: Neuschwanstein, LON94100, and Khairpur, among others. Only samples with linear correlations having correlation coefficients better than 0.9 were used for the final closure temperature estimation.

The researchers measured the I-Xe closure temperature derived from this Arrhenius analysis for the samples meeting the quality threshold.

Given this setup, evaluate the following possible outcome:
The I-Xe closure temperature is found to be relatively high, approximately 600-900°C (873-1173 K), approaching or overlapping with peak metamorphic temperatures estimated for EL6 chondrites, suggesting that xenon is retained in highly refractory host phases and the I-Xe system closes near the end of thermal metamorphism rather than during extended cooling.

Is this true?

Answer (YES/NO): YES